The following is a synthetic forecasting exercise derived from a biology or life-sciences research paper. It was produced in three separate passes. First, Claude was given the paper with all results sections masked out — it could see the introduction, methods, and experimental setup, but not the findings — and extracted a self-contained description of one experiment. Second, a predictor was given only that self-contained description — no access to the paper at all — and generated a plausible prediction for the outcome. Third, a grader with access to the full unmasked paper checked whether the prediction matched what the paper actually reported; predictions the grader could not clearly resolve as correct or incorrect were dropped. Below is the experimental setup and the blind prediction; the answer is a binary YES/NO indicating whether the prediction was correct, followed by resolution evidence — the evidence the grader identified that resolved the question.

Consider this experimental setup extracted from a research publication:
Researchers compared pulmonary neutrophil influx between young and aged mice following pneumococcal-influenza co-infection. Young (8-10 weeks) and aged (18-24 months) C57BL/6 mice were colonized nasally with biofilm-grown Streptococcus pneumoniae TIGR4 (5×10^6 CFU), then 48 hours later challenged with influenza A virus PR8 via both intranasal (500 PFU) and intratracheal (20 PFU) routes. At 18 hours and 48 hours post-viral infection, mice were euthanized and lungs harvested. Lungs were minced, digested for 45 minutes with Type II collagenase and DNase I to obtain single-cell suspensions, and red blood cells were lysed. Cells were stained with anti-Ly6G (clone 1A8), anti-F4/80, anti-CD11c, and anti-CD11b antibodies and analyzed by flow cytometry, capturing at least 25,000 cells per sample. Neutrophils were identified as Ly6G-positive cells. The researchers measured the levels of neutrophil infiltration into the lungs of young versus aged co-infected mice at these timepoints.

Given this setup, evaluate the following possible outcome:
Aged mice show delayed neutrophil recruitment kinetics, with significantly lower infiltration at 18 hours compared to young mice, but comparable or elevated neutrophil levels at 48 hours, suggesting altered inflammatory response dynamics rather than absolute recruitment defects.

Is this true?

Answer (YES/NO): NO